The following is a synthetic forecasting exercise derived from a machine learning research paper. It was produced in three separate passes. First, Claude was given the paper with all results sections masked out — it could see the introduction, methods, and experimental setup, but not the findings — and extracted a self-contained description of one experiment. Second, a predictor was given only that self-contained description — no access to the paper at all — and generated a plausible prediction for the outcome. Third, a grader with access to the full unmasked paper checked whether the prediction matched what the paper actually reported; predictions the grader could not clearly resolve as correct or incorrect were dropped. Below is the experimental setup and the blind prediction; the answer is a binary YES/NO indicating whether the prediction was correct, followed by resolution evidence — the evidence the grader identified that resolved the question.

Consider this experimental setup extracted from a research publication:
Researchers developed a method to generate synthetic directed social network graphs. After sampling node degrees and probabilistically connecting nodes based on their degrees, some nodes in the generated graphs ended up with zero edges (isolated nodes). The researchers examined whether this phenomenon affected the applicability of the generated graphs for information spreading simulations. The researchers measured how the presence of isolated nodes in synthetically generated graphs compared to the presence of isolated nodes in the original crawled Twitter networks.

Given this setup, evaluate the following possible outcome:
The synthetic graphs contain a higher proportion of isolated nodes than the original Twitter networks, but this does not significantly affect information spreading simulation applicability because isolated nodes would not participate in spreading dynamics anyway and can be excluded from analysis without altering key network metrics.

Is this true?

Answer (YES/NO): YES